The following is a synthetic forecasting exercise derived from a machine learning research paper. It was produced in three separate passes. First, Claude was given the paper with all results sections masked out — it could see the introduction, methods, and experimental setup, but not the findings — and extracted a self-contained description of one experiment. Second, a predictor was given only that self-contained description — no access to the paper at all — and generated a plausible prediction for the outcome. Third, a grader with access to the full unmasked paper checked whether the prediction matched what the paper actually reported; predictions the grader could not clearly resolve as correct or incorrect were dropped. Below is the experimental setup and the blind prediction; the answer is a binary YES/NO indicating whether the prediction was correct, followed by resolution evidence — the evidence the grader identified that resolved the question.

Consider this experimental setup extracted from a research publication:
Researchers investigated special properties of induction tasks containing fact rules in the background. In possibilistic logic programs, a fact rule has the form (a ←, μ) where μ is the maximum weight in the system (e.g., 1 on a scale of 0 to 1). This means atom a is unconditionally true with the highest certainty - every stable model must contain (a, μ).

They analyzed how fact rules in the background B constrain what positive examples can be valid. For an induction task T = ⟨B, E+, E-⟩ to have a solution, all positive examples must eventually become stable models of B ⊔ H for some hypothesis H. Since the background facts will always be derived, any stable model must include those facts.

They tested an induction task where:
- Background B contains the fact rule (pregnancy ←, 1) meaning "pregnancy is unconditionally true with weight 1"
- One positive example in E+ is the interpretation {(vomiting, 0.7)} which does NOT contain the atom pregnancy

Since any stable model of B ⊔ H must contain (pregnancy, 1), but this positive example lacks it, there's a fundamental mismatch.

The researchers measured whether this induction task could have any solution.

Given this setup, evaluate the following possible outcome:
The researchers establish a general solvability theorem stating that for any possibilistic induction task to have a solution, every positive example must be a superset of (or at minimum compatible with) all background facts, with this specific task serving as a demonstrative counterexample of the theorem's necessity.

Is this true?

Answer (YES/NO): NO